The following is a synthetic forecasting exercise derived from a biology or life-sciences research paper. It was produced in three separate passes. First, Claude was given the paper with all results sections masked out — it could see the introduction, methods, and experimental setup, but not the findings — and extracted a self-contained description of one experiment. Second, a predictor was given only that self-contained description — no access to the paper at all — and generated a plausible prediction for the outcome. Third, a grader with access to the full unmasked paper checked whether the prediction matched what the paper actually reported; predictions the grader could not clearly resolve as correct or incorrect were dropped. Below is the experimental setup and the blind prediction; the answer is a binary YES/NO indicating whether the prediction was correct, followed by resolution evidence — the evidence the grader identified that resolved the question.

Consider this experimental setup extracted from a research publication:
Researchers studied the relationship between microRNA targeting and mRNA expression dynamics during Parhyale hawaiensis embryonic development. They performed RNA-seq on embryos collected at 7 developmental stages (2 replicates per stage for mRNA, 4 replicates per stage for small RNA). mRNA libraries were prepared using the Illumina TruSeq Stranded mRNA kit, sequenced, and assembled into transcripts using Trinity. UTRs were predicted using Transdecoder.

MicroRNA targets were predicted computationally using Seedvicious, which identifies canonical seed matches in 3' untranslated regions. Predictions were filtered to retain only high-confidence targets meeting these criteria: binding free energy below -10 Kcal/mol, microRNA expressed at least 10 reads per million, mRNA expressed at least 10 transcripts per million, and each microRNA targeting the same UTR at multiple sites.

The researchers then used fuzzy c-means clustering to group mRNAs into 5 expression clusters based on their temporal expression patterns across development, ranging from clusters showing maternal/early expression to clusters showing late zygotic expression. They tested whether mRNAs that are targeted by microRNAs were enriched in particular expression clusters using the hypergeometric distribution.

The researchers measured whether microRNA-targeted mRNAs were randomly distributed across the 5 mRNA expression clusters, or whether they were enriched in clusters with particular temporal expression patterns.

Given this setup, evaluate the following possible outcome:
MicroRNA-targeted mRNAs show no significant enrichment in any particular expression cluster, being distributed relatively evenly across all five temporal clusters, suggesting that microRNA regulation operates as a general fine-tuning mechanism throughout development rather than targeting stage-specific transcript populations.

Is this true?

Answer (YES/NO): NO